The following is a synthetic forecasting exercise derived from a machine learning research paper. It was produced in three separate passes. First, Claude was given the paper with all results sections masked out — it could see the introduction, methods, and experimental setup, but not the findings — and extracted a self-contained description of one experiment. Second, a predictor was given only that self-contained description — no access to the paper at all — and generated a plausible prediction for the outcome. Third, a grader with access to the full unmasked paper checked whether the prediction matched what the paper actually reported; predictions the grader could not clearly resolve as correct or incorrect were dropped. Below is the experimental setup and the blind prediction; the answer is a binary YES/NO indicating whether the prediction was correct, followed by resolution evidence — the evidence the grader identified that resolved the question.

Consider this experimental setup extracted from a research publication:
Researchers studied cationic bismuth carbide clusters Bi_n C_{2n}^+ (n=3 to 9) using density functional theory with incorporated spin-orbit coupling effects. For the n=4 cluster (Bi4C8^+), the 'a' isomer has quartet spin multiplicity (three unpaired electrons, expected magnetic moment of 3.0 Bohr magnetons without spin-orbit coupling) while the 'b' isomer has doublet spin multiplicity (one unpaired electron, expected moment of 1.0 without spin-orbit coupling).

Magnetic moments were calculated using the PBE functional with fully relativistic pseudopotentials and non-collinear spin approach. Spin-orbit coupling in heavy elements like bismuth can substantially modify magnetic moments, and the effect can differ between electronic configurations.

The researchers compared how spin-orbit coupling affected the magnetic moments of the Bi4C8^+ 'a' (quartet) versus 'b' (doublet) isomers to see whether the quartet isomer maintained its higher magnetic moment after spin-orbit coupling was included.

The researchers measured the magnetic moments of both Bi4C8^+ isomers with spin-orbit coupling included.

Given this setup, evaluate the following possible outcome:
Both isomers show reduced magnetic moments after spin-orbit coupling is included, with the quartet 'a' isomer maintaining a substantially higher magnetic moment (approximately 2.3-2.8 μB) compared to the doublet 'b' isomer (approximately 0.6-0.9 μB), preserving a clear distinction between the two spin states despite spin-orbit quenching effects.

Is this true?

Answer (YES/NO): NO